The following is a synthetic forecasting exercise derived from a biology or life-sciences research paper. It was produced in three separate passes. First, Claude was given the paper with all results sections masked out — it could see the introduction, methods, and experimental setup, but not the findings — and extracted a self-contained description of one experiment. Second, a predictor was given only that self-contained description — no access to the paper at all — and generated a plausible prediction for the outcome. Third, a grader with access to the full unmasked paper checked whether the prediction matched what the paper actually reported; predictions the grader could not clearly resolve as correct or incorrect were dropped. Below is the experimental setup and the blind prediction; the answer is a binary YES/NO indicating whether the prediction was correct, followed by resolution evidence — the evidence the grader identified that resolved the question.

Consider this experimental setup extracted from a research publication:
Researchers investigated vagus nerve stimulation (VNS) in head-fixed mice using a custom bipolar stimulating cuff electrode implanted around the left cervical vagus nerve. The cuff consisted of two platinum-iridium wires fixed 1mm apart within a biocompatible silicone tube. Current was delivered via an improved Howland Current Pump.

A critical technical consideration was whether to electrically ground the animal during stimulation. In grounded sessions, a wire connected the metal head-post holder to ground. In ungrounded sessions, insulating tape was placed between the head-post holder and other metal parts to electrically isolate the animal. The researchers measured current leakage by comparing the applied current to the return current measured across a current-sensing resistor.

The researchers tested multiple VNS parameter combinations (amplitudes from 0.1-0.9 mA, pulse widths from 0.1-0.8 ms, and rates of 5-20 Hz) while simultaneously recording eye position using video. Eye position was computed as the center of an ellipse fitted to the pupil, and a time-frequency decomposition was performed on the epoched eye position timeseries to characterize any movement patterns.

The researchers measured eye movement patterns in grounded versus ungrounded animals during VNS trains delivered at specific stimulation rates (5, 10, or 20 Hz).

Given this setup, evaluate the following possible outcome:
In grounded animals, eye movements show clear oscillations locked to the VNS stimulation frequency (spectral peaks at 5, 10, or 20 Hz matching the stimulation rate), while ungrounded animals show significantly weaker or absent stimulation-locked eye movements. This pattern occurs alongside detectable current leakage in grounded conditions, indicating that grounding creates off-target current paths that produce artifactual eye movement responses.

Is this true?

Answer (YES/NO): YES